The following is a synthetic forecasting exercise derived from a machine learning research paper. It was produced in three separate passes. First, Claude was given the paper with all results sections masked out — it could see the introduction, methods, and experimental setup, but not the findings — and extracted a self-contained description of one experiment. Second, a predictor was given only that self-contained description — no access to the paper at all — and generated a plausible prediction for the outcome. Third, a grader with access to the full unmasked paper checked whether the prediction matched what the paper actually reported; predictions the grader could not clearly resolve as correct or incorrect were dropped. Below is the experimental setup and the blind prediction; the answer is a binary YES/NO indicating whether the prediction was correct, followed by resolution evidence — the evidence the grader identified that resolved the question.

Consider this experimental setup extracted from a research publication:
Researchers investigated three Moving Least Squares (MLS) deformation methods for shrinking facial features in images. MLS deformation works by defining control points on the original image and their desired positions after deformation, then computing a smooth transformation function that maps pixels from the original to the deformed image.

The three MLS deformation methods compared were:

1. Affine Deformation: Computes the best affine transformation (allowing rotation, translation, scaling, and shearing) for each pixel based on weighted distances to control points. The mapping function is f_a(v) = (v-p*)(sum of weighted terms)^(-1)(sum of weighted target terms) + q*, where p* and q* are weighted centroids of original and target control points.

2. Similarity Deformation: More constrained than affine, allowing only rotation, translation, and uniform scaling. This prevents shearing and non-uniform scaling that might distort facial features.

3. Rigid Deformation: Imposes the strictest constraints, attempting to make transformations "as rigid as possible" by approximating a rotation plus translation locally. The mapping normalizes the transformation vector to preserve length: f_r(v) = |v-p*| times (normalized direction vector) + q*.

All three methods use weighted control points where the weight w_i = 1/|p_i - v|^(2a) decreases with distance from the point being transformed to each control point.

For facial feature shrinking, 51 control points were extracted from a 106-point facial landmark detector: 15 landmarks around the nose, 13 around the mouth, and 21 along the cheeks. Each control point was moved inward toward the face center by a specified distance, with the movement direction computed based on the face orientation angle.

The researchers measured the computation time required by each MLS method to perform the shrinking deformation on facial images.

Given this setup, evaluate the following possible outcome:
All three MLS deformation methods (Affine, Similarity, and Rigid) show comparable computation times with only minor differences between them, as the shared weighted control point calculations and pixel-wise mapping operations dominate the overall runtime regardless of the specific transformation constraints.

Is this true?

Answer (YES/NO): NO